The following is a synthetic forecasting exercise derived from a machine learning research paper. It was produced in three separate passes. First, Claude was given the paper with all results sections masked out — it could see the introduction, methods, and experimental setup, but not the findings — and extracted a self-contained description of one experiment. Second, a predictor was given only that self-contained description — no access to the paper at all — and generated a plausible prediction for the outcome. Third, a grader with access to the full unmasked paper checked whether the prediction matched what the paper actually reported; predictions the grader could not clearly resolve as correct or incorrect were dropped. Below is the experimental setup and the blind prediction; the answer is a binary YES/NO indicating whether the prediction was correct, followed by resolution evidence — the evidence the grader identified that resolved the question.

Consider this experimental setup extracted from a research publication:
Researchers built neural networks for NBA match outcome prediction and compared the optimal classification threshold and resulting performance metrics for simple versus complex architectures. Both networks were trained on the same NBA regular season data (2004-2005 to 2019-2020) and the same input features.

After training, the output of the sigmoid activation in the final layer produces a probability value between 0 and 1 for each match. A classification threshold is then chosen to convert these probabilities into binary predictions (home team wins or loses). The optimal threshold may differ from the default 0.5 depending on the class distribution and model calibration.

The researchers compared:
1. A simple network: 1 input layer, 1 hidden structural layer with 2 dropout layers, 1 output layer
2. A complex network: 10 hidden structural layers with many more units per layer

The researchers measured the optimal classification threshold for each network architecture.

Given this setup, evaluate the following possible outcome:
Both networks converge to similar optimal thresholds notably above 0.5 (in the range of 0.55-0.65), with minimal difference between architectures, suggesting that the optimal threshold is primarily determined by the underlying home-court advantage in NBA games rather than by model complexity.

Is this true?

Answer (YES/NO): NO